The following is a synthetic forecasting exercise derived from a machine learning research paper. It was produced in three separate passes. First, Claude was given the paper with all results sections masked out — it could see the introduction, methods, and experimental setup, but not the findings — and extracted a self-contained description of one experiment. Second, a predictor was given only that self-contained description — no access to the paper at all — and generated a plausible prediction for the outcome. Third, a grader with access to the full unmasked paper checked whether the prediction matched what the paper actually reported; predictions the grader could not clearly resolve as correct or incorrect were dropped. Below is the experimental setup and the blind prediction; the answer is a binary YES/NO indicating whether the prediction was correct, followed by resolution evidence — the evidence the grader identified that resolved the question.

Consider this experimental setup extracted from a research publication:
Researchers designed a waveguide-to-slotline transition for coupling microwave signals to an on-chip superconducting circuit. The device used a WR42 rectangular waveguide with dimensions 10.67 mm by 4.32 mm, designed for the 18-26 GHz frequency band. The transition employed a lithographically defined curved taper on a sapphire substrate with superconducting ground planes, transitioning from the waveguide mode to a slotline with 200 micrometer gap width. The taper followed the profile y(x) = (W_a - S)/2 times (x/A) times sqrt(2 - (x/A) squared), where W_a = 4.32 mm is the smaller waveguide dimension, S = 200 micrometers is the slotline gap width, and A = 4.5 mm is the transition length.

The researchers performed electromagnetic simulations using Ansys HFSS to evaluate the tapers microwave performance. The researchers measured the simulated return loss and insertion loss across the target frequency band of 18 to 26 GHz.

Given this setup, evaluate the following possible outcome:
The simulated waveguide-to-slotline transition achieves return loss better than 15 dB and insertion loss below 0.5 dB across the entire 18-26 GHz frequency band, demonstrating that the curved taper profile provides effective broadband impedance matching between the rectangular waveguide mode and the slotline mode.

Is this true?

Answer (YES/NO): NO